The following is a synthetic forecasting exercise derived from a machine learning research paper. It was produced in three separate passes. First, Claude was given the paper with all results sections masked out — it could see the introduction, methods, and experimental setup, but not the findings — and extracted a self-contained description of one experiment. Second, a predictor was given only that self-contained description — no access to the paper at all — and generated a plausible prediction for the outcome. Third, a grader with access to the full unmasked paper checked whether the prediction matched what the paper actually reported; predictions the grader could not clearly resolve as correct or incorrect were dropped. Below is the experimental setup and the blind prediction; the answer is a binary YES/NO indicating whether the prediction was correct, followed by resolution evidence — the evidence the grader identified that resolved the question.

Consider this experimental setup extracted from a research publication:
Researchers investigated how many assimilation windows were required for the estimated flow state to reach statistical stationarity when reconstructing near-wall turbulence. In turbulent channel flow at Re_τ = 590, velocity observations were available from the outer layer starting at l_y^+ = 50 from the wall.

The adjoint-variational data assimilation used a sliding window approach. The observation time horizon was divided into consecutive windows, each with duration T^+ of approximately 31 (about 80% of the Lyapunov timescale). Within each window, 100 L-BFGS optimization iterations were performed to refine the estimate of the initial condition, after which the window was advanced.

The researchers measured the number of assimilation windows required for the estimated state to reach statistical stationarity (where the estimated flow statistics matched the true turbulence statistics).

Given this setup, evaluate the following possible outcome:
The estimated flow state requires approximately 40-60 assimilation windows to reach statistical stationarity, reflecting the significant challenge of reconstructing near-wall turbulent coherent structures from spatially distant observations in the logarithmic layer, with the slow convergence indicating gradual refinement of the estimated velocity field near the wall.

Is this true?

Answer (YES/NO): NO